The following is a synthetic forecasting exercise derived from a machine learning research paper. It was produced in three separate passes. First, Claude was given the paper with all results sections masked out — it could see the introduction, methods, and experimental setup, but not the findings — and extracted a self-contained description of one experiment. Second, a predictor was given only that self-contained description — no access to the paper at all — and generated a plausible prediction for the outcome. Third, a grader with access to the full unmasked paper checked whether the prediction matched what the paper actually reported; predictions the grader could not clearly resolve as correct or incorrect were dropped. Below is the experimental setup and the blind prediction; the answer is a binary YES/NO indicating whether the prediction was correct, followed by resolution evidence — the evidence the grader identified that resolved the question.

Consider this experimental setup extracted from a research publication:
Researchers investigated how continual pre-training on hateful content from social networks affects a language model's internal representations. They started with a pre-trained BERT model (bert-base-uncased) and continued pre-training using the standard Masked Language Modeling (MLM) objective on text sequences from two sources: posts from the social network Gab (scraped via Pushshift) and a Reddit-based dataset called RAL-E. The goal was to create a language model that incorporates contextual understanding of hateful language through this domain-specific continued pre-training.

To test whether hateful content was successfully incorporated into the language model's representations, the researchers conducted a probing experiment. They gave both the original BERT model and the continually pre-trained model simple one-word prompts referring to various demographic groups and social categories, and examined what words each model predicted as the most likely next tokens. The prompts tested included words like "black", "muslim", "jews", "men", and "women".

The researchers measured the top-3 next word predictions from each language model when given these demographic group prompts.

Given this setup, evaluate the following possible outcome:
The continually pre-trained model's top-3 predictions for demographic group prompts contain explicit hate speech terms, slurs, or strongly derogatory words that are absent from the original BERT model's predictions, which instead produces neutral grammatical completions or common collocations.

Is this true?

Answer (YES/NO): YES